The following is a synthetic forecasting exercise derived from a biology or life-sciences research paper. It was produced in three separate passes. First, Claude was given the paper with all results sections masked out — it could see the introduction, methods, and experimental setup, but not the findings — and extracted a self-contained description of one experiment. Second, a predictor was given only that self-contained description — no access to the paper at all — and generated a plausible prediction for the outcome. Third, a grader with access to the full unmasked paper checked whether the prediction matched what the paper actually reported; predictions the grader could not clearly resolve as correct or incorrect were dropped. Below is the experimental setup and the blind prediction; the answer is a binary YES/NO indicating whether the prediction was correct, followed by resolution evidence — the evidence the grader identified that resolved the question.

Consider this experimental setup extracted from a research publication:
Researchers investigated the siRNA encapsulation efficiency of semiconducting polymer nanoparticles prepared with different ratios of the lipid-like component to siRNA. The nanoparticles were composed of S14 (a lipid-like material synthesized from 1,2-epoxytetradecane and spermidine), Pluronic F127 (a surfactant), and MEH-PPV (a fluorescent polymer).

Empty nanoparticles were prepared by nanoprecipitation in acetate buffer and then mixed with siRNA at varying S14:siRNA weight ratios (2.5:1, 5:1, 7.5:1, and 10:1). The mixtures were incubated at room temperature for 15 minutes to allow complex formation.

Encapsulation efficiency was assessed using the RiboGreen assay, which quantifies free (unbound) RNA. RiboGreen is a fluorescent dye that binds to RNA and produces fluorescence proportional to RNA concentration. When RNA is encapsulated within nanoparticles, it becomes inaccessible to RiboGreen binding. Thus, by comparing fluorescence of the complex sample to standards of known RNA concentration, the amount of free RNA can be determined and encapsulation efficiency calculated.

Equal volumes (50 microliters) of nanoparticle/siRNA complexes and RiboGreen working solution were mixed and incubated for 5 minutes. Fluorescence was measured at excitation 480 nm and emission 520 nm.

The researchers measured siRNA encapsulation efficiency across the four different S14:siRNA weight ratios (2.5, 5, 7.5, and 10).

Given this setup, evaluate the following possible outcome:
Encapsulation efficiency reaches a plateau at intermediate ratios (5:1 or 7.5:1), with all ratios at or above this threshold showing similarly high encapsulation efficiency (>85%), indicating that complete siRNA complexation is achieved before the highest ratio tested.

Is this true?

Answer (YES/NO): NO